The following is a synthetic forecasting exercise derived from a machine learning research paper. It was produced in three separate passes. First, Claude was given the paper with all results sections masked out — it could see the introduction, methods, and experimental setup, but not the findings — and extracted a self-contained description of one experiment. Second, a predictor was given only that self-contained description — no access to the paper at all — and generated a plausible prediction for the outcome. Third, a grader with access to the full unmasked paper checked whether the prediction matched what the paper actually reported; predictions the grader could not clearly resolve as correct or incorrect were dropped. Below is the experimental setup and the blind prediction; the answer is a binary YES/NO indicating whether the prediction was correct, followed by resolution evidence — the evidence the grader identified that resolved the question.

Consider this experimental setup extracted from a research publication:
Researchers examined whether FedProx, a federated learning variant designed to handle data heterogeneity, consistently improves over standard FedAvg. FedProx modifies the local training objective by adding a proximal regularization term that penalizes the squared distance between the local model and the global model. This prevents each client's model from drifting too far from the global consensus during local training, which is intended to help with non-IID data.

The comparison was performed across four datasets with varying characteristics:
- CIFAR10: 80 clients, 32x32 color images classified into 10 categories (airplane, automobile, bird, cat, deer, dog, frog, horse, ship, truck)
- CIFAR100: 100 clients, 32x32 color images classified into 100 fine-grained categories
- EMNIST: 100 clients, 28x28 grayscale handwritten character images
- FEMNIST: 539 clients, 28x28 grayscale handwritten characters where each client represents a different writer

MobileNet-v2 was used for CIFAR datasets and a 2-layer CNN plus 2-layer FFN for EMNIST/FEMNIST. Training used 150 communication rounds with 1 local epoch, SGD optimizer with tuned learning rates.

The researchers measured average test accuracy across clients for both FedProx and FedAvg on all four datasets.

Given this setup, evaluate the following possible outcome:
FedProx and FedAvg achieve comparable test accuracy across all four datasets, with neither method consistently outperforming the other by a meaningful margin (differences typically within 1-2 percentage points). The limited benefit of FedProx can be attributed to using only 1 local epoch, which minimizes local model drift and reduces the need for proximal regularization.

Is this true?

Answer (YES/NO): YES